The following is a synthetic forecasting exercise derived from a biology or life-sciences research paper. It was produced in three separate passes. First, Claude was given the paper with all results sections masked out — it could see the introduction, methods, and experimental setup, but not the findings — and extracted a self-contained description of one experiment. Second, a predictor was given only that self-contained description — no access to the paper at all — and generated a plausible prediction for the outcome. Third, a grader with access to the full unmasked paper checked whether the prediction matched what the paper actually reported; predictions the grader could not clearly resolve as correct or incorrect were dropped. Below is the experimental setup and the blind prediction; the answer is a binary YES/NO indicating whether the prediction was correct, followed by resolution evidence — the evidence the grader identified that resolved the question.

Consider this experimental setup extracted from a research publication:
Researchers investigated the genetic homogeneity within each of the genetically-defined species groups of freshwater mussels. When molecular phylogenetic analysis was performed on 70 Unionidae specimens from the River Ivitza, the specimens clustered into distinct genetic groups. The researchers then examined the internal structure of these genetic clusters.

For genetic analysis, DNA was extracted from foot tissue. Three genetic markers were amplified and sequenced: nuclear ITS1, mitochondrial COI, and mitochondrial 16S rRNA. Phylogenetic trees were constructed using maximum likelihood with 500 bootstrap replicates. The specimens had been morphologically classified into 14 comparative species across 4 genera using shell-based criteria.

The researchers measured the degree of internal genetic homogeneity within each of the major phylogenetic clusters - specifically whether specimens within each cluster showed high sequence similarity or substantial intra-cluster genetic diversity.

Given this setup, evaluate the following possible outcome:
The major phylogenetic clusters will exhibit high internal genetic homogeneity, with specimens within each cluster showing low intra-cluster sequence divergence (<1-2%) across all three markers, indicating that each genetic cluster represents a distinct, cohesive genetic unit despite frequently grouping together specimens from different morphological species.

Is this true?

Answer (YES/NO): YES